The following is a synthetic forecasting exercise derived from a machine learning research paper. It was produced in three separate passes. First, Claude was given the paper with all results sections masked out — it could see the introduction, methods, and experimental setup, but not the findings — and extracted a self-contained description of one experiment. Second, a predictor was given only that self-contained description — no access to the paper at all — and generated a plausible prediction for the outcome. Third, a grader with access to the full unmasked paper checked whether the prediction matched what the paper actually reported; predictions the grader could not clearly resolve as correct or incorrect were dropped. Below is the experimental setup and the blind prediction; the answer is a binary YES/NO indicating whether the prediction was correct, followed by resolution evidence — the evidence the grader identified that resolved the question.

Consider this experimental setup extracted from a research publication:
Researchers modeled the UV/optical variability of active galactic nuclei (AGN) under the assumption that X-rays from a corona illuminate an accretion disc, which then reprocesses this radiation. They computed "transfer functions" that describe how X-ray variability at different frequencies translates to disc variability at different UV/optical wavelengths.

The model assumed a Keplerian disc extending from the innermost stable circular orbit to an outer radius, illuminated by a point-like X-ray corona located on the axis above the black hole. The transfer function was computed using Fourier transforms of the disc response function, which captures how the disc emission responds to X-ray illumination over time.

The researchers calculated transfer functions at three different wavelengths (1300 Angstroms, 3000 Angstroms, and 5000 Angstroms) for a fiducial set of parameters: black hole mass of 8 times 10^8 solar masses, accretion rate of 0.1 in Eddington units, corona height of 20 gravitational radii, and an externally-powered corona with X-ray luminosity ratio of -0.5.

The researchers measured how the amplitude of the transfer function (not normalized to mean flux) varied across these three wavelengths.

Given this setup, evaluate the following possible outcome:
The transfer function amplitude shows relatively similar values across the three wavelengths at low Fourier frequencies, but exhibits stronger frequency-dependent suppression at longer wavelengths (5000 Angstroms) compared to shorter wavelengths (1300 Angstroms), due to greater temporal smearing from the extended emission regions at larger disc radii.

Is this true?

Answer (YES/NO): NO